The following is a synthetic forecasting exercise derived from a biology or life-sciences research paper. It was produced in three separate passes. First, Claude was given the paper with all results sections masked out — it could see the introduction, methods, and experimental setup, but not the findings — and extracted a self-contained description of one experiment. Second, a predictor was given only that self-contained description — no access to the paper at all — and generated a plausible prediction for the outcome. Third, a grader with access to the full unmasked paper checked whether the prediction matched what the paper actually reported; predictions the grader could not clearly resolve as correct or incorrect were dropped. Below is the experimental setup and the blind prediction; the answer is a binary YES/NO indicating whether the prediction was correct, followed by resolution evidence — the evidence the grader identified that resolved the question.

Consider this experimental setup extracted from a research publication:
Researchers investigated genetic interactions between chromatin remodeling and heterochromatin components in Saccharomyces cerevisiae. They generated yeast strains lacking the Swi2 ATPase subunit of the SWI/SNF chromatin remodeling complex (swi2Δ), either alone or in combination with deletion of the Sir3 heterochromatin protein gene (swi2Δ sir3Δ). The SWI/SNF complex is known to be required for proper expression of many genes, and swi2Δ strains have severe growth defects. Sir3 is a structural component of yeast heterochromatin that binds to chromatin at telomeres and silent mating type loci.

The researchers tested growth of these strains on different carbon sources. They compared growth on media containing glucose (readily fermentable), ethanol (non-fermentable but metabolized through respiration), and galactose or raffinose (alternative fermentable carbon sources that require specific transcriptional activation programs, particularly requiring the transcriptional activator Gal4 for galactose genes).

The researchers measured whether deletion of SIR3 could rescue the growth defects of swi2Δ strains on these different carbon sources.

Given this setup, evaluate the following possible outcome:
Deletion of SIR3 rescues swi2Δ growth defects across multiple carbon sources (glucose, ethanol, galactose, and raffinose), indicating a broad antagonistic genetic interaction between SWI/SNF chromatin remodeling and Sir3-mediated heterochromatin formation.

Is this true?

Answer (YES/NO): NO